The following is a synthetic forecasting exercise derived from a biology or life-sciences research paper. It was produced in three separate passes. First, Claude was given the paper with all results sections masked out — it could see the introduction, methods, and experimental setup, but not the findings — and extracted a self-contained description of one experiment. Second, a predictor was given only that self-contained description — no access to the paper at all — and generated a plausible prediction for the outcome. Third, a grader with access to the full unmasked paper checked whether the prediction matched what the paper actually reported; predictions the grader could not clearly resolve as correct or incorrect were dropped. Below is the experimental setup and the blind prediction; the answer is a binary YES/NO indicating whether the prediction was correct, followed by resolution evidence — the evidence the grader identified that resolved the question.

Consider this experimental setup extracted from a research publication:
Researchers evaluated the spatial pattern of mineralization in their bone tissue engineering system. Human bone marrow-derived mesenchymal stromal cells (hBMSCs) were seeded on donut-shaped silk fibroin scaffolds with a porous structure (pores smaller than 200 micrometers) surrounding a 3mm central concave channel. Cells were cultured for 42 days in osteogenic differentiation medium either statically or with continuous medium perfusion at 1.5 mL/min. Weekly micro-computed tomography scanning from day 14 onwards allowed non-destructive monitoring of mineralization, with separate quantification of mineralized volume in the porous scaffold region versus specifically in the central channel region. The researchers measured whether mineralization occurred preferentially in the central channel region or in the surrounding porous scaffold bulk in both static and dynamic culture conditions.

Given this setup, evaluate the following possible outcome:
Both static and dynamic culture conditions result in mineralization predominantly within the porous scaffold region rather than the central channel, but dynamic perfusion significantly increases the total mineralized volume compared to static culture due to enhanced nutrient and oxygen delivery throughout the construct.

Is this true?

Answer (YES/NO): NO